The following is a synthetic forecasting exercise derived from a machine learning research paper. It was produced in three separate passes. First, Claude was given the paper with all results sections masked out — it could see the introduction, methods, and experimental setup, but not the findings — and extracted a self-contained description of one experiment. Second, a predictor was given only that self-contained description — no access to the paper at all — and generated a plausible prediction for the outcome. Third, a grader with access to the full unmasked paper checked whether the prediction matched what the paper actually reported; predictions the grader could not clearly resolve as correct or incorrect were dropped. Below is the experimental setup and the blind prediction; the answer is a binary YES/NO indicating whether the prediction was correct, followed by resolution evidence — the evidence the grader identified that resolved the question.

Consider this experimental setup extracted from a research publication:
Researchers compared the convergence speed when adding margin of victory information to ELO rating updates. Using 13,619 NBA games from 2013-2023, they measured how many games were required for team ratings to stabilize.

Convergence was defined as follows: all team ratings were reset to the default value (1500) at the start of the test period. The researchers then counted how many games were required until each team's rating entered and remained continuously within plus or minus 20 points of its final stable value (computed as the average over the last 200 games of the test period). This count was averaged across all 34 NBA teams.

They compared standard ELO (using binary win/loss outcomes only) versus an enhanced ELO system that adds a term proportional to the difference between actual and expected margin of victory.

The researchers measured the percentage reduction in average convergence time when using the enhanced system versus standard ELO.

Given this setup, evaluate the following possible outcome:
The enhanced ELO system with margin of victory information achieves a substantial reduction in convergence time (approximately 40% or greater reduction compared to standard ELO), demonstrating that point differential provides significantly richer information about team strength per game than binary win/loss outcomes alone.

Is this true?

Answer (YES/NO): NO